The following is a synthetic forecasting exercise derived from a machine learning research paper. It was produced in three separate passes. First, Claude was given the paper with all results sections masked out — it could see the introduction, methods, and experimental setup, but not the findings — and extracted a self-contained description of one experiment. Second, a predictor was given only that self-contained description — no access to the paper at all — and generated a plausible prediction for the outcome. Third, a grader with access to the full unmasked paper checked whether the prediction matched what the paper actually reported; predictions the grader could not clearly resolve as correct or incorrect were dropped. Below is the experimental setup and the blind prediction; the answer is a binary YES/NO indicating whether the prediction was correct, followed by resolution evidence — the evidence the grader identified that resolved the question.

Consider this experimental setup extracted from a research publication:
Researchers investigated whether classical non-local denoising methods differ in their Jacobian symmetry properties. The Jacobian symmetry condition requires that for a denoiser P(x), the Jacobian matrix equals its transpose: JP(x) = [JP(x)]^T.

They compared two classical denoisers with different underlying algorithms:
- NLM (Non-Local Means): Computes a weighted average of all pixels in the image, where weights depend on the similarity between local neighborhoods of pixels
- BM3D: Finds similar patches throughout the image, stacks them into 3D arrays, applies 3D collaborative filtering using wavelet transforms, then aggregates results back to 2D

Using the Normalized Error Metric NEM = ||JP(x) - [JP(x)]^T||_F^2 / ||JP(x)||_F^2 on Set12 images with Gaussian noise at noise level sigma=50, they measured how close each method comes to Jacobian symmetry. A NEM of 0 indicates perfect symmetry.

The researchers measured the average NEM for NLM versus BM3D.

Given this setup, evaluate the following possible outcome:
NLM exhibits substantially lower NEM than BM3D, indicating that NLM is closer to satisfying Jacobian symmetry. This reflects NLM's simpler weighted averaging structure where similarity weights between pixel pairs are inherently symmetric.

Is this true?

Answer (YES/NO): NO